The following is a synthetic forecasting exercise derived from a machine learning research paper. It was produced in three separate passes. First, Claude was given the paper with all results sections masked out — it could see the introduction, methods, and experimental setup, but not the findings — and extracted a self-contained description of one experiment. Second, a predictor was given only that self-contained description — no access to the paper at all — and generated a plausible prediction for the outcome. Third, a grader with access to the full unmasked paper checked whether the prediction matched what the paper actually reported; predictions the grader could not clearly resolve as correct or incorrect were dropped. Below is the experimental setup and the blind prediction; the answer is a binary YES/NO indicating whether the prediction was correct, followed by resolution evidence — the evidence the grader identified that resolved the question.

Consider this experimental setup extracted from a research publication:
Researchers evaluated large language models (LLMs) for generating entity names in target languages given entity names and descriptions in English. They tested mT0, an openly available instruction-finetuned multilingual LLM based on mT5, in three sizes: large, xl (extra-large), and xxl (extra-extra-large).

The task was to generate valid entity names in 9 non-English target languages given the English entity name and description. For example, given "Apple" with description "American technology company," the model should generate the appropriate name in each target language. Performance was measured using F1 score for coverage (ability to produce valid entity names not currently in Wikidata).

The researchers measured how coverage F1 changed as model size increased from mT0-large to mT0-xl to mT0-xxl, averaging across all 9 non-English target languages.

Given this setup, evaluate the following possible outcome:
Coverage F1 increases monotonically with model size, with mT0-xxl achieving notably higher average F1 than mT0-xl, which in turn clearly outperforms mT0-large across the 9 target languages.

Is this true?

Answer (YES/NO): NO